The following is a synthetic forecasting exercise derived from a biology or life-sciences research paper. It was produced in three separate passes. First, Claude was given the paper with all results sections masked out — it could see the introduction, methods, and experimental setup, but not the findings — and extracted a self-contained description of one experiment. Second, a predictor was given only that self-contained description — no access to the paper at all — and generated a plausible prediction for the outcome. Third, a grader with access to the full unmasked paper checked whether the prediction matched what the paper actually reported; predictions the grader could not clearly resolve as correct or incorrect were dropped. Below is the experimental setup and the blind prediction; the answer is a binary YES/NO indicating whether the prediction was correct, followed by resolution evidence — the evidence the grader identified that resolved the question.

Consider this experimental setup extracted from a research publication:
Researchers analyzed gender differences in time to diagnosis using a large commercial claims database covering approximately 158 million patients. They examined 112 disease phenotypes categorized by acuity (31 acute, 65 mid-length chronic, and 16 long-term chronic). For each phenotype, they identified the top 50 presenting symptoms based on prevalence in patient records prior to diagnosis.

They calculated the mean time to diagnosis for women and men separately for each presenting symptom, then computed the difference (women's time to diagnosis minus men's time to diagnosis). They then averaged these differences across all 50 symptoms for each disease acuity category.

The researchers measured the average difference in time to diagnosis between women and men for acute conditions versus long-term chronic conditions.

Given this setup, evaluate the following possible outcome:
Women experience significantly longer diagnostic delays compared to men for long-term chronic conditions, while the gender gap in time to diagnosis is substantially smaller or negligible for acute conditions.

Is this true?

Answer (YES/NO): YES